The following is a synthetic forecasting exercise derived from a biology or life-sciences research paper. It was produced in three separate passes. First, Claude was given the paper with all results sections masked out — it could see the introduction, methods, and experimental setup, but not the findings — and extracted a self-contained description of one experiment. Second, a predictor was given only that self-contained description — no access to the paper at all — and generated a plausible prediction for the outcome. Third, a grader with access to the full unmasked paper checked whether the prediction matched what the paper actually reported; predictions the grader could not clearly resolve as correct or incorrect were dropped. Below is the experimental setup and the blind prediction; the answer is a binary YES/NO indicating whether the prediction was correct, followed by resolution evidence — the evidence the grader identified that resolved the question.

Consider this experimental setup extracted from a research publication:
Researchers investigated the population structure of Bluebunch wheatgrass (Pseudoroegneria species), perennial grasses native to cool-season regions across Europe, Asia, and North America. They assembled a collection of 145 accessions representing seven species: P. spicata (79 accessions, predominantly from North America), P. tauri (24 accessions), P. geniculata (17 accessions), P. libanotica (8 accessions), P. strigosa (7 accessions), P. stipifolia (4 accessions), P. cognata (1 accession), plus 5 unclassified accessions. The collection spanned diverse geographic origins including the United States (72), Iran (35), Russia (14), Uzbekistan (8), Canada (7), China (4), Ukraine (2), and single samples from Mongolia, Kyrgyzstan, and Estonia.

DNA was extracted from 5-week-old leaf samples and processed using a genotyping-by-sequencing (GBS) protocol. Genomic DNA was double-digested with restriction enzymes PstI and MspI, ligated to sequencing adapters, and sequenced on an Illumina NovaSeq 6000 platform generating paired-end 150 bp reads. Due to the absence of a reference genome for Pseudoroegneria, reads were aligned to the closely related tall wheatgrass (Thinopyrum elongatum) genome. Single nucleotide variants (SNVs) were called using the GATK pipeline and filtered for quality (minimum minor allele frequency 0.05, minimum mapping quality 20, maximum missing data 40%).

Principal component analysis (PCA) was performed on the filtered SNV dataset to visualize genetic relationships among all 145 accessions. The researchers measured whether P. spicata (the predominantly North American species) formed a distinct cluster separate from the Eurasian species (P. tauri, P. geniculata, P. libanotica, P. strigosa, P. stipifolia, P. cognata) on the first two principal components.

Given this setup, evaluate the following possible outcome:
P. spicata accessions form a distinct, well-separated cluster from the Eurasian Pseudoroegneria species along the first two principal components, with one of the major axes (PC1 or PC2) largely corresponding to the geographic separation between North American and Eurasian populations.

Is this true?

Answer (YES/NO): YES